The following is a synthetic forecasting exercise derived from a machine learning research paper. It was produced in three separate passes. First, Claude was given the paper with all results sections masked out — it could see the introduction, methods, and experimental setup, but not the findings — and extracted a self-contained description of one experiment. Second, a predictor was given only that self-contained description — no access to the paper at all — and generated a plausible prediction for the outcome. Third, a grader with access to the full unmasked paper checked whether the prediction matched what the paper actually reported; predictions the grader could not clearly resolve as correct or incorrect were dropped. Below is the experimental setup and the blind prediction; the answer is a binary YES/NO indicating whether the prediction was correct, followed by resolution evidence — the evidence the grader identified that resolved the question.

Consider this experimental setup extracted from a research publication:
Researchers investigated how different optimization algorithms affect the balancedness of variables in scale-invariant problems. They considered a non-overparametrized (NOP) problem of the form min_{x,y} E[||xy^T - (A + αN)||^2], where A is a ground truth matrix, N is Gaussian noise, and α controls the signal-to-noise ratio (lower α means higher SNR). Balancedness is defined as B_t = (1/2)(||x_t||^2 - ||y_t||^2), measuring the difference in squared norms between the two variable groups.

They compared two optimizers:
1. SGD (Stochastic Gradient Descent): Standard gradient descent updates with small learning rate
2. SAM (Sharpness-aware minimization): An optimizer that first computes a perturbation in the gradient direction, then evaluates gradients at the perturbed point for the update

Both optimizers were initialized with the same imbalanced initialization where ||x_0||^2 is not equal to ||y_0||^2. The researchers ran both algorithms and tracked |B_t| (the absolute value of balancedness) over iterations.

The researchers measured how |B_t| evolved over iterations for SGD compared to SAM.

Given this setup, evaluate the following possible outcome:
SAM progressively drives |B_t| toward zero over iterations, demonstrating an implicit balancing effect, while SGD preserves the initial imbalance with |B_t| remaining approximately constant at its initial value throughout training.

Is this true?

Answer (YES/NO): NO